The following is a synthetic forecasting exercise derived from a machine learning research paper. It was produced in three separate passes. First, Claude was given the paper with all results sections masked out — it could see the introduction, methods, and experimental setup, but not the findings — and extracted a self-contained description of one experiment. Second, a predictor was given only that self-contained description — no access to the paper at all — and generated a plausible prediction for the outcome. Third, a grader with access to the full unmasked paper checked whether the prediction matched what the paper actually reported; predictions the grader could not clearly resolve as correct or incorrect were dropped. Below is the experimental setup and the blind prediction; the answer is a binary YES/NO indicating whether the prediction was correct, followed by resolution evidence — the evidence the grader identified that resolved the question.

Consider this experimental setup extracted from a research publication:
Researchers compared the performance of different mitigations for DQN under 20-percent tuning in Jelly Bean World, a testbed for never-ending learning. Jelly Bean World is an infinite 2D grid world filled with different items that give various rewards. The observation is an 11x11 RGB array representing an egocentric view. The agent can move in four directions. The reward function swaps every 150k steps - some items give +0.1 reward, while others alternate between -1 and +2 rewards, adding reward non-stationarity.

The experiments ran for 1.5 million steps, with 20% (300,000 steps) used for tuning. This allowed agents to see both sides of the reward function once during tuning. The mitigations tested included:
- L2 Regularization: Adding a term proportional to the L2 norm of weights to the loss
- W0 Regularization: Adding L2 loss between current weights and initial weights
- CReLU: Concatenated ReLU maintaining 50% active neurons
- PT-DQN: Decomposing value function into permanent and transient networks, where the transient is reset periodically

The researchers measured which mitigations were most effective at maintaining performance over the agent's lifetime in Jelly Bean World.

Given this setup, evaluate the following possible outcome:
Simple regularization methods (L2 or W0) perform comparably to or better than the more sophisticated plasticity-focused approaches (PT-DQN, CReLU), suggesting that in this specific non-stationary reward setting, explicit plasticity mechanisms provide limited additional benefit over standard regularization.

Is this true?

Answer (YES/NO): YES